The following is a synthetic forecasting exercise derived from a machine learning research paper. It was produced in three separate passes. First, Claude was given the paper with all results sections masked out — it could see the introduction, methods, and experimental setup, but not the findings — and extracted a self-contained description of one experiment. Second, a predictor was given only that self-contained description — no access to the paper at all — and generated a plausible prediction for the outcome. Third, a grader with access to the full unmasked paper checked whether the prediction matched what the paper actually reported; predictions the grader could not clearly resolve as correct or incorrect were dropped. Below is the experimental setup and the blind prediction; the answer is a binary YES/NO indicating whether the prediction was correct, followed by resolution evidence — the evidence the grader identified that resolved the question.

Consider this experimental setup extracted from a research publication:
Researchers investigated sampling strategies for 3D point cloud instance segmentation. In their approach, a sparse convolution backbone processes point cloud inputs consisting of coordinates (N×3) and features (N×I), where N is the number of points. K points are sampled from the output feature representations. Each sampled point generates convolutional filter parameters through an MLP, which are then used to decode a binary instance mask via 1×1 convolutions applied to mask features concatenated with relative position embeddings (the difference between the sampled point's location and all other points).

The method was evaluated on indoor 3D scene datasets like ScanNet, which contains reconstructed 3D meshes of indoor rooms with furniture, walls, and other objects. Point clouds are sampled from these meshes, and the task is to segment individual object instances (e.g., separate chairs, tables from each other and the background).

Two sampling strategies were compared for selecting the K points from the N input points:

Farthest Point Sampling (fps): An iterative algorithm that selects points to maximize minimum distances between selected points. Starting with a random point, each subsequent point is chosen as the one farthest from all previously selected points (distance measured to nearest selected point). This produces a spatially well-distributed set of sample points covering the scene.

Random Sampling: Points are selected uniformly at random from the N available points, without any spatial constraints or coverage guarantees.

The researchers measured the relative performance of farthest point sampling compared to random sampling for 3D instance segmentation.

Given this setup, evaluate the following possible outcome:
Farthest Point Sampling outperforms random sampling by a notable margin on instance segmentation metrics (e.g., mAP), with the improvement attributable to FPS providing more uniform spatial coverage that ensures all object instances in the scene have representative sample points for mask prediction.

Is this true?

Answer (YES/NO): NO